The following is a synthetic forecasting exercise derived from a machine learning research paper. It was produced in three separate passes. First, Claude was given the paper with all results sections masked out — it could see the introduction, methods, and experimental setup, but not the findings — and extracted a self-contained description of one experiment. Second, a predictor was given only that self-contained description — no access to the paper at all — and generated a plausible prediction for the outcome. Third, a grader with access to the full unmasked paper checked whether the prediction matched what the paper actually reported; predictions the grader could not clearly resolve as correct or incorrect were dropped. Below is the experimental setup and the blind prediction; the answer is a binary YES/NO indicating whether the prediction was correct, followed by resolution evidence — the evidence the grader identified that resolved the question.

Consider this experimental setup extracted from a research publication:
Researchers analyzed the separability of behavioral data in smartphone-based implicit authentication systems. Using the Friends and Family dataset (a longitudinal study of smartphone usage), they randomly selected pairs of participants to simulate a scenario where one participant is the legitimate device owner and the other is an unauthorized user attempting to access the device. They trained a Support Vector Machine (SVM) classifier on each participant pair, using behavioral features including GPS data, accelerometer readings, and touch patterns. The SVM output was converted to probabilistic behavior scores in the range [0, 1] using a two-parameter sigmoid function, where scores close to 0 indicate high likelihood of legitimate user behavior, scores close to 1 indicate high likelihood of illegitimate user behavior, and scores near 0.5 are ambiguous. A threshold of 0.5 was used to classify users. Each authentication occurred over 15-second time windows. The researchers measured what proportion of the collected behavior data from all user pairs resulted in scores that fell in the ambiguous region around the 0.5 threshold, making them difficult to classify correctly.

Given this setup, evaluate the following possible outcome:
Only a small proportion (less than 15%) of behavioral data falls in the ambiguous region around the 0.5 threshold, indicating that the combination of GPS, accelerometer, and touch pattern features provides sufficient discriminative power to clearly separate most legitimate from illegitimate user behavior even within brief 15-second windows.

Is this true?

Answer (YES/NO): NO